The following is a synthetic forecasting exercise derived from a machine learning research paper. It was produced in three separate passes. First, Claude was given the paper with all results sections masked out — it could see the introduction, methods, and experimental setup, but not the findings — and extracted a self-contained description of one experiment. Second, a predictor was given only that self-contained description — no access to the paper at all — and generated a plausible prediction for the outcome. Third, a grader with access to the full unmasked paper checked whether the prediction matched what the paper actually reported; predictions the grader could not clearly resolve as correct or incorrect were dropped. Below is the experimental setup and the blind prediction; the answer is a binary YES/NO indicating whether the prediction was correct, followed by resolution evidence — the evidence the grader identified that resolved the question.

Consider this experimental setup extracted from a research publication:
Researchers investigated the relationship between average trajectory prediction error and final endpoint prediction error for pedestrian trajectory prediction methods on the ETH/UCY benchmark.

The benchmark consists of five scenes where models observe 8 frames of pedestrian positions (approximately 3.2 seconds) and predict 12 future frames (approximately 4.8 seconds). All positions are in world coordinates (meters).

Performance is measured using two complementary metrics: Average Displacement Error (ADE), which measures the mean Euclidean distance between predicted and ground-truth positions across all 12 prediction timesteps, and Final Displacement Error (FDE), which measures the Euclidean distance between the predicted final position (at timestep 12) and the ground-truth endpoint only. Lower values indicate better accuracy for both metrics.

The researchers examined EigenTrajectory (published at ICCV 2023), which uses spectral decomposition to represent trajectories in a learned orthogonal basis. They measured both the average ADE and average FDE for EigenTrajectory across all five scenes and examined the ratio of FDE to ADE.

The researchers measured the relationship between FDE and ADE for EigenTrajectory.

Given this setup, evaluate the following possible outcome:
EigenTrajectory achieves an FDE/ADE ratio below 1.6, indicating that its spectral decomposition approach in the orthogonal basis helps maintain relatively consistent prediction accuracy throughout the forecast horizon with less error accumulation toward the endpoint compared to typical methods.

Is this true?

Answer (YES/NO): NO